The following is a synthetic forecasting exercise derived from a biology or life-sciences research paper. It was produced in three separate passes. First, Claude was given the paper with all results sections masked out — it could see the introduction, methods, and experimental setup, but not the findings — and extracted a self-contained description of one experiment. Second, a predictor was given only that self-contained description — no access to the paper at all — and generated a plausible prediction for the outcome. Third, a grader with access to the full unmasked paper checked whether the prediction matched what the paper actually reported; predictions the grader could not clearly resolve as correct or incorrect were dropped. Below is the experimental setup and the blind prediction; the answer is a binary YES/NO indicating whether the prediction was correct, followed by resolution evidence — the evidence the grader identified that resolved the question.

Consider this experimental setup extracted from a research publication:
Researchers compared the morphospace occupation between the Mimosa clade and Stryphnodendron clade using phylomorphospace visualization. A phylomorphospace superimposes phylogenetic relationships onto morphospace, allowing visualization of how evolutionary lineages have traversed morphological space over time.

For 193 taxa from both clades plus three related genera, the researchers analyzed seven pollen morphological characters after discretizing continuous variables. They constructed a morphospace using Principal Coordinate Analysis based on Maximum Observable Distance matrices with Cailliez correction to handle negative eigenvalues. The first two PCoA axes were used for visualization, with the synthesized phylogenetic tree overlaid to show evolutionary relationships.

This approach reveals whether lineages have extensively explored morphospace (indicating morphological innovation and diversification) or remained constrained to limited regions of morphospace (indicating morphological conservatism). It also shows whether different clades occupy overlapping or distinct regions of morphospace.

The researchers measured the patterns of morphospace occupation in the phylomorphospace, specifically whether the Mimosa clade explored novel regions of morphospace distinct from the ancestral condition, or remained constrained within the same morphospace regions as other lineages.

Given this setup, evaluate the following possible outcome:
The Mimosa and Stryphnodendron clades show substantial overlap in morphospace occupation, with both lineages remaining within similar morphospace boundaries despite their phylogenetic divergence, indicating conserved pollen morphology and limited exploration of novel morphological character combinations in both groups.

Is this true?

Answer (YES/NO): NO